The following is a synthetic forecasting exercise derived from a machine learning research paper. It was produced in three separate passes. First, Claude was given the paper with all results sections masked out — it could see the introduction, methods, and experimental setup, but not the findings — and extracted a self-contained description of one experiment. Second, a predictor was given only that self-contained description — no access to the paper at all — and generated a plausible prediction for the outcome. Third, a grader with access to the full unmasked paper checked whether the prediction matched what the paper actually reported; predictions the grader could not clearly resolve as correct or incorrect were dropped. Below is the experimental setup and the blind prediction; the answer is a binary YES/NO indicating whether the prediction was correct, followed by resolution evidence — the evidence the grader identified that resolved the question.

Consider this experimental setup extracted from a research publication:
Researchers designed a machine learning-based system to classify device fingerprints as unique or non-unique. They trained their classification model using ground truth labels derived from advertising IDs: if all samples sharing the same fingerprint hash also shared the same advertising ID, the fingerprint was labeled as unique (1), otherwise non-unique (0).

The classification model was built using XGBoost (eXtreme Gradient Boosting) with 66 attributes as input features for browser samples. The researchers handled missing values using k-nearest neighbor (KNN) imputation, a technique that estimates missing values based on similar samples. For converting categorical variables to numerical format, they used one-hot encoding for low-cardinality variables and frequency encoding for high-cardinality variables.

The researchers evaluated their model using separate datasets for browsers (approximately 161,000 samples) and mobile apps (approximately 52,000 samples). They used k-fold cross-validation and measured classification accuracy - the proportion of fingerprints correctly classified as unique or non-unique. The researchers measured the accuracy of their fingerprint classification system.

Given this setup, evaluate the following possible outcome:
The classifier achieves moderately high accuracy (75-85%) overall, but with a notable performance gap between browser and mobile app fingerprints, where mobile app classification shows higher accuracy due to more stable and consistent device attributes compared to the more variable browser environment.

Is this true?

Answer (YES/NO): NO